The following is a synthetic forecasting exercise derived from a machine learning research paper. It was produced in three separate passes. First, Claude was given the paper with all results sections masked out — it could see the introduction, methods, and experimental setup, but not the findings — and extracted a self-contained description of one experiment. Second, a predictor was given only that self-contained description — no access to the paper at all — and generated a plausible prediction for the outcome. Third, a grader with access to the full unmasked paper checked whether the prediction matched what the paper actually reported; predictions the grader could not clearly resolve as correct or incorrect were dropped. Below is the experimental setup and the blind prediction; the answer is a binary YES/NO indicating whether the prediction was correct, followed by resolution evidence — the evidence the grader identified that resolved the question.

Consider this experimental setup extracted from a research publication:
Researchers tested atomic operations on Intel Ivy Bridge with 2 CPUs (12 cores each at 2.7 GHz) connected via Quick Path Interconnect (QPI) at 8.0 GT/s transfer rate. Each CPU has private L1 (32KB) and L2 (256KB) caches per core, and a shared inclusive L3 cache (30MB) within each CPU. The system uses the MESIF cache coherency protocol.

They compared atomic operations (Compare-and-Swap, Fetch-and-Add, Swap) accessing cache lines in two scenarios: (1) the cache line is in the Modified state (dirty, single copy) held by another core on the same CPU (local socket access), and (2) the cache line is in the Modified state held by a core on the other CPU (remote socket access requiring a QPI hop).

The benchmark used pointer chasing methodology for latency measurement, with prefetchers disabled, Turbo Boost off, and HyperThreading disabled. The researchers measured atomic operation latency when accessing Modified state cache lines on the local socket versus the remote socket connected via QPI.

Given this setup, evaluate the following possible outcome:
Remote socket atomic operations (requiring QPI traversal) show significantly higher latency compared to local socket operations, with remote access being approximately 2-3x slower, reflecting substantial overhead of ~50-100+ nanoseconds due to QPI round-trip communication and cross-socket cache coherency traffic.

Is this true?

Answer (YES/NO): YES